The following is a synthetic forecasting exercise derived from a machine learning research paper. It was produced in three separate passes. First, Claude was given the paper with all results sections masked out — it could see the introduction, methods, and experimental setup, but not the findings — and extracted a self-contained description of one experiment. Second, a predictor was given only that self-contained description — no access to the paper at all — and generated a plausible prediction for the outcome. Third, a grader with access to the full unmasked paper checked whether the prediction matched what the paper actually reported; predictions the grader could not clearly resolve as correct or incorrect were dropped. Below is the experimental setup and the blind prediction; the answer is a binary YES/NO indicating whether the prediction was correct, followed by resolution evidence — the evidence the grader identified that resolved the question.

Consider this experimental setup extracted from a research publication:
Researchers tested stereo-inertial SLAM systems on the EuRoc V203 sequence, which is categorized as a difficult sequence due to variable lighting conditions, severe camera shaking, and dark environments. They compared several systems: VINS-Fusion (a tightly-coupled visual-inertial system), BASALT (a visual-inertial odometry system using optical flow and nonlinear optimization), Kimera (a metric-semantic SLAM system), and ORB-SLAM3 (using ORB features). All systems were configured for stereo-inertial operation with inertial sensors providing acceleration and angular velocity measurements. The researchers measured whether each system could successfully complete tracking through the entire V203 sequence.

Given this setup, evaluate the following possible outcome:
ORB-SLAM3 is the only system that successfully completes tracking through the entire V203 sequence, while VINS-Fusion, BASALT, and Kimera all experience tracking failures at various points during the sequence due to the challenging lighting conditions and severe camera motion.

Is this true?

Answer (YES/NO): NO